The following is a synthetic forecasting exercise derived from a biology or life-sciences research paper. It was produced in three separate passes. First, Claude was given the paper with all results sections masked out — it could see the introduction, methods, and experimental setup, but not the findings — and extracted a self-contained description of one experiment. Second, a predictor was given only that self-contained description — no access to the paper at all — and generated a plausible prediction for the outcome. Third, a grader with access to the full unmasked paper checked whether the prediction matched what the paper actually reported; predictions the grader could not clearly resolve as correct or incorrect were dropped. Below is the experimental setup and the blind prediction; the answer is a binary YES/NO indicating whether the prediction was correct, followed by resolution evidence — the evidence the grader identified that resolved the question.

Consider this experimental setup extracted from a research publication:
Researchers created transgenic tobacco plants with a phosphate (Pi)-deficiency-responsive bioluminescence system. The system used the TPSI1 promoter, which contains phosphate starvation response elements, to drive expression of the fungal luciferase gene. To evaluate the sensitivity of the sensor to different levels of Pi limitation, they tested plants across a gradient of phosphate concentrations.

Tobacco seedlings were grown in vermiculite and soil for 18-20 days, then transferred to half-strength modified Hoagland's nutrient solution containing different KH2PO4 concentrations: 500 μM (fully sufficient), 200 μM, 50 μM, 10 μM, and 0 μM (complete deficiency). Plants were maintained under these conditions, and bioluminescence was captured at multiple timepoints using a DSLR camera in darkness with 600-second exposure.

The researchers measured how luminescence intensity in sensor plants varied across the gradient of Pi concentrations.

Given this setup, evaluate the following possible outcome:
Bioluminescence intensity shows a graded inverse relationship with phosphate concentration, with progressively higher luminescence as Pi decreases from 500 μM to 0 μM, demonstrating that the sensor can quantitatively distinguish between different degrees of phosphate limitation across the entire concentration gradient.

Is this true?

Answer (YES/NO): NO